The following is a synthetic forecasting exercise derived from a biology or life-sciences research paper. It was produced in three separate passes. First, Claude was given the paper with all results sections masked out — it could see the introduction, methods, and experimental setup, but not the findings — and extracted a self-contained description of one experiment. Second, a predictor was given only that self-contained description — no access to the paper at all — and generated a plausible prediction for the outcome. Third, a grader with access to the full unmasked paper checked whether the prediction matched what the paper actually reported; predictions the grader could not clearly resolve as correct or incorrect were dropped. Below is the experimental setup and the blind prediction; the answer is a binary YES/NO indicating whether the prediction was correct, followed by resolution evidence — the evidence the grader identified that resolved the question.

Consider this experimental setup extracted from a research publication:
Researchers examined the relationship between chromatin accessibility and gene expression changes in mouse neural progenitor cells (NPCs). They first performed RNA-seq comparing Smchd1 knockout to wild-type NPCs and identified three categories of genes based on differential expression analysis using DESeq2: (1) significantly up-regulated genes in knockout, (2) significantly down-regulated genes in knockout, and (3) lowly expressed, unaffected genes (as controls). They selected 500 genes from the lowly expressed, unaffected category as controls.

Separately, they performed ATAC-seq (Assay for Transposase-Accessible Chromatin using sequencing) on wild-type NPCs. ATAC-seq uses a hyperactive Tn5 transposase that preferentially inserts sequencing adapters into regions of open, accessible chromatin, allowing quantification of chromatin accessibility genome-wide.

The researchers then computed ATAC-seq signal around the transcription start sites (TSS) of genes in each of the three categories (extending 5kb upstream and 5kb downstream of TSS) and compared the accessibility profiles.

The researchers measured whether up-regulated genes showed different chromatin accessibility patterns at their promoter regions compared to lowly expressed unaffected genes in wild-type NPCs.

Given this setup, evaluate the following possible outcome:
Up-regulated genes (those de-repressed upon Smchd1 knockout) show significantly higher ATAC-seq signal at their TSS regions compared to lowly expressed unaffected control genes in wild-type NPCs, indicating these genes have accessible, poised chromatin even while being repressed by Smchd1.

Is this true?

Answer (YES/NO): YES